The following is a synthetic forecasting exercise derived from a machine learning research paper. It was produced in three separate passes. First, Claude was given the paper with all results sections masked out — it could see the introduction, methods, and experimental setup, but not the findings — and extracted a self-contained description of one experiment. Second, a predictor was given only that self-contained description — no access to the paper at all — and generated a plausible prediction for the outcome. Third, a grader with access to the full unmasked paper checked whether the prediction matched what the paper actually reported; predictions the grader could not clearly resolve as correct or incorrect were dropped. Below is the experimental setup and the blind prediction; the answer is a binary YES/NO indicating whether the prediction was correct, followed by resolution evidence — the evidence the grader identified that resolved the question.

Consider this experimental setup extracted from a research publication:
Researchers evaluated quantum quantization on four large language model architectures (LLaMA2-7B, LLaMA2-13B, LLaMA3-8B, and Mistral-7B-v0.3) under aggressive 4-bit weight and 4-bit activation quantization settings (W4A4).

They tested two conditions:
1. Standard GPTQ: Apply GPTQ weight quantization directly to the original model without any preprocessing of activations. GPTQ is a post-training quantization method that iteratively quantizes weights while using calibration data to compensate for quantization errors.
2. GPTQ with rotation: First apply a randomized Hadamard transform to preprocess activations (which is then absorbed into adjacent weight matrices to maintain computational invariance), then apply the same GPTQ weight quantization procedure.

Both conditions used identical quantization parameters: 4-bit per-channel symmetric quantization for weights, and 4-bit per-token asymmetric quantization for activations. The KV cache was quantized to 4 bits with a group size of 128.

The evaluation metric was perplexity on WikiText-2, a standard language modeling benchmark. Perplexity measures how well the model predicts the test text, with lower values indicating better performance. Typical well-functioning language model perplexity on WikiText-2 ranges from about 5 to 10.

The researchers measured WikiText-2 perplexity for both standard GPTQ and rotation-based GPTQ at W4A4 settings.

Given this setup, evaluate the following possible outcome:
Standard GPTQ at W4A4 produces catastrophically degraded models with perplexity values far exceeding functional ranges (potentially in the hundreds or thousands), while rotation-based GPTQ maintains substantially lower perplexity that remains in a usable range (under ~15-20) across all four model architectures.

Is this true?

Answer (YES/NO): YES